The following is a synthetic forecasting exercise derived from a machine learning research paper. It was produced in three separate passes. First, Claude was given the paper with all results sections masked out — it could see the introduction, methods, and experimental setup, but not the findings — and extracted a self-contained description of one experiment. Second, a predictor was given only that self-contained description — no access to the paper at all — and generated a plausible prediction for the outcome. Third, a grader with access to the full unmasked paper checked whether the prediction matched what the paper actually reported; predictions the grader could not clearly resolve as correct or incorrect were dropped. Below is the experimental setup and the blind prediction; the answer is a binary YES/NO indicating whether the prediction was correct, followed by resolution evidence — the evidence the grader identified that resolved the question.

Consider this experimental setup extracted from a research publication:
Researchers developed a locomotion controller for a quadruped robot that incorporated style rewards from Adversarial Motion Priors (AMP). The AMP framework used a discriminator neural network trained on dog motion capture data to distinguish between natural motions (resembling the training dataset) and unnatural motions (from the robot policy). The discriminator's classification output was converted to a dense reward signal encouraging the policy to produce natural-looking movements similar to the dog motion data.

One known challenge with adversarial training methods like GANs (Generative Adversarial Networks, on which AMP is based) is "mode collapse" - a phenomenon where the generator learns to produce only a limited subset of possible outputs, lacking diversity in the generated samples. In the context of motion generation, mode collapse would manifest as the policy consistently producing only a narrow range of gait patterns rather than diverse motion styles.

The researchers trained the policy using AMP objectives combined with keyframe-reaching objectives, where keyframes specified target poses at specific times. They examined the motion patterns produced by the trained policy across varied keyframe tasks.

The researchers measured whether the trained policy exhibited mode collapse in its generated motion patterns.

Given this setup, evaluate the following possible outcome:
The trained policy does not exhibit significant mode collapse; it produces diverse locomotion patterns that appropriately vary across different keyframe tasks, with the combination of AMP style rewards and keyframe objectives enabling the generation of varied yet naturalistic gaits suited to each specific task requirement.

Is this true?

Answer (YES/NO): NO